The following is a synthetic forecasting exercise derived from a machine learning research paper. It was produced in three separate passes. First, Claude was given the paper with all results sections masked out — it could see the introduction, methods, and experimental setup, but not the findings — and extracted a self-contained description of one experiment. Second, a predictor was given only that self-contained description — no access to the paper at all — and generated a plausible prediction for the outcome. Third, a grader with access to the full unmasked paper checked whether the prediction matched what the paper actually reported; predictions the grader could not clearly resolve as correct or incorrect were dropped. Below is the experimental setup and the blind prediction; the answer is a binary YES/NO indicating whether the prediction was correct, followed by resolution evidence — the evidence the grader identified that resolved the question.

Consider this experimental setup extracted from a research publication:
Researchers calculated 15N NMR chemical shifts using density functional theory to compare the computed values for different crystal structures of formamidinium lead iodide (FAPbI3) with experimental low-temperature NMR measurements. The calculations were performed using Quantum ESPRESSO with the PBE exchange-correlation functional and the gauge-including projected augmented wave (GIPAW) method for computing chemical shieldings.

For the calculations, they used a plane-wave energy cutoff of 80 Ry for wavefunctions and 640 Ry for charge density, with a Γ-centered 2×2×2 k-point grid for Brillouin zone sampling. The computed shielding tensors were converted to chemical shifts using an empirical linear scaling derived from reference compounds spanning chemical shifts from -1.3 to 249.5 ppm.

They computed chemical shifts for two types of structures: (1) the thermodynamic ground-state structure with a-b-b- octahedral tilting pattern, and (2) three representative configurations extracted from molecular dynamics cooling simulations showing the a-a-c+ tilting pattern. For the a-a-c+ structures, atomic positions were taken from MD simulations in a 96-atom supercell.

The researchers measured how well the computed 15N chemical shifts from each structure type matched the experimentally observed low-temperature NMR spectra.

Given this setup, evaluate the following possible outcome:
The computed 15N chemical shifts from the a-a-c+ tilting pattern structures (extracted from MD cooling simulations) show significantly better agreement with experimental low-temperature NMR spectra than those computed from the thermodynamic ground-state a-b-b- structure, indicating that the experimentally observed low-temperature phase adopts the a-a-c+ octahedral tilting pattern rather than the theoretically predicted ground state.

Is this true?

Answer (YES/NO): YES